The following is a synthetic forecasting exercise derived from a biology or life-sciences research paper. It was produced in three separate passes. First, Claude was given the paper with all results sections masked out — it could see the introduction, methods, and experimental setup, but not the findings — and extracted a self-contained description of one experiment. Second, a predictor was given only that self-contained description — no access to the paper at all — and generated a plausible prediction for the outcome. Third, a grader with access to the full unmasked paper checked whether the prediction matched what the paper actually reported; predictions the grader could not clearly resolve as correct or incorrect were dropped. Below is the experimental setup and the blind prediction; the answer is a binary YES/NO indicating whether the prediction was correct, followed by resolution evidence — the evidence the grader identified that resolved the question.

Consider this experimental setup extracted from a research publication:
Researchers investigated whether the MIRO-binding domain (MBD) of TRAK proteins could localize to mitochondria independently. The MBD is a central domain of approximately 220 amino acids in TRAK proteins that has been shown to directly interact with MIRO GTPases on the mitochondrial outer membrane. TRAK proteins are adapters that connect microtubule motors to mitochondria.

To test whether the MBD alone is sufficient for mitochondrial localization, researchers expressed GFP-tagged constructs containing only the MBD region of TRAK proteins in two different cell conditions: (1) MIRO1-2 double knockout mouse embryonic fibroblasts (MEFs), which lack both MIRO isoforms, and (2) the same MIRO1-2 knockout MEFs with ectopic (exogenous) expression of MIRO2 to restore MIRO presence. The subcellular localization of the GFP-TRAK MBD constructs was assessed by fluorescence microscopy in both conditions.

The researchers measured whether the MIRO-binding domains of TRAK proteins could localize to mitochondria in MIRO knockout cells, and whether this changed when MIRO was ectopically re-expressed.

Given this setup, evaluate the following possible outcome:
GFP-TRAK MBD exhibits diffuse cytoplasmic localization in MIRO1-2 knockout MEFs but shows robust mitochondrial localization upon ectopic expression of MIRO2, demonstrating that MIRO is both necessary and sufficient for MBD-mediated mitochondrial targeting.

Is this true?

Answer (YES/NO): YES